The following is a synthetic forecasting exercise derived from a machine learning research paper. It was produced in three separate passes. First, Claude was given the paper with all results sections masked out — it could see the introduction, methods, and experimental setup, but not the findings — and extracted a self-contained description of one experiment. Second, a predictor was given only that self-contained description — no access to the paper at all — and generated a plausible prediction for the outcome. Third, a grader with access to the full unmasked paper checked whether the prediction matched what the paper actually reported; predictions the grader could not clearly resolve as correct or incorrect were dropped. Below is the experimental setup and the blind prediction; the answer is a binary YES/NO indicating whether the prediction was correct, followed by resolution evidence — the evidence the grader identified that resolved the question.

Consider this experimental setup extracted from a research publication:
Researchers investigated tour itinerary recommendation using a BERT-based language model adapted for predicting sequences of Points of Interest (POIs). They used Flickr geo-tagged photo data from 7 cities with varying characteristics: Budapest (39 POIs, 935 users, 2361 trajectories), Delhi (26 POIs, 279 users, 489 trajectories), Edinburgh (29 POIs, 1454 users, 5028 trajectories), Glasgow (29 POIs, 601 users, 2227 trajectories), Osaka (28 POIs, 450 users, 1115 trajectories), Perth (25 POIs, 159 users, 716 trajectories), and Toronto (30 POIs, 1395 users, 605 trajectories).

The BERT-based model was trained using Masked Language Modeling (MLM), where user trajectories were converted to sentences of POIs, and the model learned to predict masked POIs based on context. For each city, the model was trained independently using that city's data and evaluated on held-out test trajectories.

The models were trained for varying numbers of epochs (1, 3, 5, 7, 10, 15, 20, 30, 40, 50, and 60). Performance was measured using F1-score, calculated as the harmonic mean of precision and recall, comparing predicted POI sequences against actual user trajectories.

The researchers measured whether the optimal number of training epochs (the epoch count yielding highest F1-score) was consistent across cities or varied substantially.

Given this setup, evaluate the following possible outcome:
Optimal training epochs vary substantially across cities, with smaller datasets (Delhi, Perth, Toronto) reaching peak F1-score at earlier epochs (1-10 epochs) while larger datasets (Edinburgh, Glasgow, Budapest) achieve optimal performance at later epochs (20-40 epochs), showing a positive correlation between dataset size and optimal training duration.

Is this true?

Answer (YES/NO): NO